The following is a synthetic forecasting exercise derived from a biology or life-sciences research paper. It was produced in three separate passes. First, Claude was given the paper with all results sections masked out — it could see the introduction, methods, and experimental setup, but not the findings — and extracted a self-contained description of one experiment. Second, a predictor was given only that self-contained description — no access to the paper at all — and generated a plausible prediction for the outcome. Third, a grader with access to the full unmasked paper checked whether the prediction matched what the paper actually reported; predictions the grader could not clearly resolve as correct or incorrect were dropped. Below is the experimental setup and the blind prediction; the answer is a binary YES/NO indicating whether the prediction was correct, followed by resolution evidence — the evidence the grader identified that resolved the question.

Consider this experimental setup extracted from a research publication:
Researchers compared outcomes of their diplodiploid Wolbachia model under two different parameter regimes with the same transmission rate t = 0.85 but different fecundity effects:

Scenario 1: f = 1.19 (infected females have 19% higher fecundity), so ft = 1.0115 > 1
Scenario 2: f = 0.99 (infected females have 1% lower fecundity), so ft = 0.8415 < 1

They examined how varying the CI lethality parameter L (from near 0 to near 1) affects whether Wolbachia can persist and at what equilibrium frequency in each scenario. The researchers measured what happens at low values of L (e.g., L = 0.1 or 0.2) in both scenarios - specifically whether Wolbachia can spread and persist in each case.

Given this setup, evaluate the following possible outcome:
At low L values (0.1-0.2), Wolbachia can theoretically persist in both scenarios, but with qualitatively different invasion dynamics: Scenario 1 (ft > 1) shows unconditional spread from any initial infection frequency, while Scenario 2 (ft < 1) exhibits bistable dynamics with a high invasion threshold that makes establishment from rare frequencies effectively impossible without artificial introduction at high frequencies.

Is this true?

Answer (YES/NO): NO